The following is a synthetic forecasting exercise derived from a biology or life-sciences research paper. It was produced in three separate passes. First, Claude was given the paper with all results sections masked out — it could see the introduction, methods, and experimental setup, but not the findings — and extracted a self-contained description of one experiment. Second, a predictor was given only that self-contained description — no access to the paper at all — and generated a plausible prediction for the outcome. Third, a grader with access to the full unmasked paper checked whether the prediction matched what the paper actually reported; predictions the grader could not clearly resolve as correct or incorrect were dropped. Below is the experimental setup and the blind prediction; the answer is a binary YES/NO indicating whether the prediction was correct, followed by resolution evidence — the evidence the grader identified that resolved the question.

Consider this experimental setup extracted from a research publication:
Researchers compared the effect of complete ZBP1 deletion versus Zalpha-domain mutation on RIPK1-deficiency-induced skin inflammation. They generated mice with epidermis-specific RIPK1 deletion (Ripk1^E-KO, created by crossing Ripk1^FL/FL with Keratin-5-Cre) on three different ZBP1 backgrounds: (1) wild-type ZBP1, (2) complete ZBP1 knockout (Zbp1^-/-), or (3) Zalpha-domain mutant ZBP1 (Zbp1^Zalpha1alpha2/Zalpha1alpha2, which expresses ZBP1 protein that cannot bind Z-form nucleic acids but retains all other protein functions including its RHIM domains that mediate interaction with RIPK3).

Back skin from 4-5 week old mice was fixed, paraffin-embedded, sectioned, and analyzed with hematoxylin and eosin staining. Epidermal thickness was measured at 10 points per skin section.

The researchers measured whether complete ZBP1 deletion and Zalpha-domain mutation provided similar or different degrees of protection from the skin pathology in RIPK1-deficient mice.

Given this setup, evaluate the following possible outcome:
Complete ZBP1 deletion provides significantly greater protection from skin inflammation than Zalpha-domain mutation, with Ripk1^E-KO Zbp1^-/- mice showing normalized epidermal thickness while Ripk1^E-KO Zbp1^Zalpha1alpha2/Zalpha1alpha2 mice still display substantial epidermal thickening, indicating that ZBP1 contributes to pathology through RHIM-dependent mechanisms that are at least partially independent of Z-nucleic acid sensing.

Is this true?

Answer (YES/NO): NO